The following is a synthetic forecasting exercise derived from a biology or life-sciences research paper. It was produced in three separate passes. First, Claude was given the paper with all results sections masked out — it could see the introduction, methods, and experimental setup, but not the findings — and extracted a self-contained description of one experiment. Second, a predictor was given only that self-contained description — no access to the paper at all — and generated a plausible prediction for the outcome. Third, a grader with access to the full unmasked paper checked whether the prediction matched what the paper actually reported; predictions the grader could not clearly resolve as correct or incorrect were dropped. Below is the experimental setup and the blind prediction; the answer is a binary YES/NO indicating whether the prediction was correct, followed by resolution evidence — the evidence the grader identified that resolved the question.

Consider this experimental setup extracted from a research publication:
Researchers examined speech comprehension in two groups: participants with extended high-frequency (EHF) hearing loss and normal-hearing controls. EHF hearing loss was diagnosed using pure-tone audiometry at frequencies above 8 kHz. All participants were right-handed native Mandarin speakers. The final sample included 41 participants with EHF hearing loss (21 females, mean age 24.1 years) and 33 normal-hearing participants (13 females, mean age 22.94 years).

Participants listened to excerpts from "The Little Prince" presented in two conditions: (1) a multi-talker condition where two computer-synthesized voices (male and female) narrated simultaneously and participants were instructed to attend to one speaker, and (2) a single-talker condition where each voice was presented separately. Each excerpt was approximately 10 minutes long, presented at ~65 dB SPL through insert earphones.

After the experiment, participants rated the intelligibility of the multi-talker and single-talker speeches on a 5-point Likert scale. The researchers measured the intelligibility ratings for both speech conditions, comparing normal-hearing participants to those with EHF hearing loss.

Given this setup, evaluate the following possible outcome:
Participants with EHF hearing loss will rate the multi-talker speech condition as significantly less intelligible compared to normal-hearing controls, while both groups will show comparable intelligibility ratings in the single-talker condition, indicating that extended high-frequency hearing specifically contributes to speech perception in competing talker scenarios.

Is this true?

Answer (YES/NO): NO